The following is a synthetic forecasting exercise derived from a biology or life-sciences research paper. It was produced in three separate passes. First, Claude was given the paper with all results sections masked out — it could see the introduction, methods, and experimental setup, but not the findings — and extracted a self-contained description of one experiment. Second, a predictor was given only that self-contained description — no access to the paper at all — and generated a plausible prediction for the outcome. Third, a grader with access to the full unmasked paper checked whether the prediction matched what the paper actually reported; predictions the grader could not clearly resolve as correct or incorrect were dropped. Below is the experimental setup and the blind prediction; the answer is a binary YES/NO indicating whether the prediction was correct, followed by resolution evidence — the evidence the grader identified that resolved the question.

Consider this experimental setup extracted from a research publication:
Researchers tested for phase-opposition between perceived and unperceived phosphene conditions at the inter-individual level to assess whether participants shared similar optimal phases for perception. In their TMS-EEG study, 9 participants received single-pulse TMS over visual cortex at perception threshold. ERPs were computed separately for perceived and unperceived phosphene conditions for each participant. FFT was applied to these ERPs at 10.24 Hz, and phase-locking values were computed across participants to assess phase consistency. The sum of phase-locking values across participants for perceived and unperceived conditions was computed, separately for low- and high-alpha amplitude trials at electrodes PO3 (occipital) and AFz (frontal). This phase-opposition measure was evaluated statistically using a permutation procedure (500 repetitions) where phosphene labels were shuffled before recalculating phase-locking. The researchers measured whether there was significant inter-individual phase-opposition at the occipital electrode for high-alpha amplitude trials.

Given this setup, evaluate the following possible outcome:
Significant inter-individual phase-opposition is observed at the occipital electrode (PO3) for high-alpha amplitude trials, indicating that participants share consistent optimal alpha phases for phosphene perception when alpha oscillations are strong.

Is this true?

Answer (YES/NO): YES